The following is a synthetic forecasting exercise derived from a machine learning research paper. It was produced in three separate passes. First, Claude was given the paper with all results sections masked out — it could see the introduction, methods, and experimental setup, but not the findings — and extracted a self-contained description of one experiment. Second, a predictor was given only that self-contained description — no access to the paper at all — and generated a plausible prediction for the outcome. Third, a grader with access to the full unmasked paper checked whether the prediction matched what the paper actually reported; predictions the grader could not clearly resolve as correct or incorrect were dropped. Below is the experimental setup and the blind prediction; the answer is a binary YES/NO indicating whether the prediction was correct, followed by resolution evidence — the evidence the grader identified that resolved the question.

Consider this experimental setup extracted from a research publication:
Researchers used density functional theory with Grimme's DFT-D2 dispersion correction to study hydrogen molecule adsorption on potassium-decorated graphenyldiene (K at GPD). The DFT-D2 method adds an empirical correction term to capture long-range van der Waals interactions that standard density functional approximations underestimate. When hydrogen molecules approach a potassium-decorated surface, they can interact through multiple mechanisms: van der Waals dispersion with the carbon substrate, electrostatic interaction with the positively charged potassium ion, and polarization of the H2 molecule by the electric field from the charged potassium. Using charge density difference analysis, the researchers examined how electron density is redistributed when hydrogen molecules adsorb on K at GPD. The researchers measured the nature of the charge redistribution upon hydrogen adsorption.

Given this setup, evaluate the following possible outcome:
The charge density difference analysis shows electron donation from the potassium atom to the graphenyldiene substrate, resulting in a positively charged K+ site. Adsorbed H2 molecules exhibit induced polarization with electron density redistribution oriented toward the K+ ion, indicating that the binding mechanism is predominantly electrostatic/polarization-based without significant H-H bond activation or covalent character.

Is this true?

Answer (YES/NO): NO